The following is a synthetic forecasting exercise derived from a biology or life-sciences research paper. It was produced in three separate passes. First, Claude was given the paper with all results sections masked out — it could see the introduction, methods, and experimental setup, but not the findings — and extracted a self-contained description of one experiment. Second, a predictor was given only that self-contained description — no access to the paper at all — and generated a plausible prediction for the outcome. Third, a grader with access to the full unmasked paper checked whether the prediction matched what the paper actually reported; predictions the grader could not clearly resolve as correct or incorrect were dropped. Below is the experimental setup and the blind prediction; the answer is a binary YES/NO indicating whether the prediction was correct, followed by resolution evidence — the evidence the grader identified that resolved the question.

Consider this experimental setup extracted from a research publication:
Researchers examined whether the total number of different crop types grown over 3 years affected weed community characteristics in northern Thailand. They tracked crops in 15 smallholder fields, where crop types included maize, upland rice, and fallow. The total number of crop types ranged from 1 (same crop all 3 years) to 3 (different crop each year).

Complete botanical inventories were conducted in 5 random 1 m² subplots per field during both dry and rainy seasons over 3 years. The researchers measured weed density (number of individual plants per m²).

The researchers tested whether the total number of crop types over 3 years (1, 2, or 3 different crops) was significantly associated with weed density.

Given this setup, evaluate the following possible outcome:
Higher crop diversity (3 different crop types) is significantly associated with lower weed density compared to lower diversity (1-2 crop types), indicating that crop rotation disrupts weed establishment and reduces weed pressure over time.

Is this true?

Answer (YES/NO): NO